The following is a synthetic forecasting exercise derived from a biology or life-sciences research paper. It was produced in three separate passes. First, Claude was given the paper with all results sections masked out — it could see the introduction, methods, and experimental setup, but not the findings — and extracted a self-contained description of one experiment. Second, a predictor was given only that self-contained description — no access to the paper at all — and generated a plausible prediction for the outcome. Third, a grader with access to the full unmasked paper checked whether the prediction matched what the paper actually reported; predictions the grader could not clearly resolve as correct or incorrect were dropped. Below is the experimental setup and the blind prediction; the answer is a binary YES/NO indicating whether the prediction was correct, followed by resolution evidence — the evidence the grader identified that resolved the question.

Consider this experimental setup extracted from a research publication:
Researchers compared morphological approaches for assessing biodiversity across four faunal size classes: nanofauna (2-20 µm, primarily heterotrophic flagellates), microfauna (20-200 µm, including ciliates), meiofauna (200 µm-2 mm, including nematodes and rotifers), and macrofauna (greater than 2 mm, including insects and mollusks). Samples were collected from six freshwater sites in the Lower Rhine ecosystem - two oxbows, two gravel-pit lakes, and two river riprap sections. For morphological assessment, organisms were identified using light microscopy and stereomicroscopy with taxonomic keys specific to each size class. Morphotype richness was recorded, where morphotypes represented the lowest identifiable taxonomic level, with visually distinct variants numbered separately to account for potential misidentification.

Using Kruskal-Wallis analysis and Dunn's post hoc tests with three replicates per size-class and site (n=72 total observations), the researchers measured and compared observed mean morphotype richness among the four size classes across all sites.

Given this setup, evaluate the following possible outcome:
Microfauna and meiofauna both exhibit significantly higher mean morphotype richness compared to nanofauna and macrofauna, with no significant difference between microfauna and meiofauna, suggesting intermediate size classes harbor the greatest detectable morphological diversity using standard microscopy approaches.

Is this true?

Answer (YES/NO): NO